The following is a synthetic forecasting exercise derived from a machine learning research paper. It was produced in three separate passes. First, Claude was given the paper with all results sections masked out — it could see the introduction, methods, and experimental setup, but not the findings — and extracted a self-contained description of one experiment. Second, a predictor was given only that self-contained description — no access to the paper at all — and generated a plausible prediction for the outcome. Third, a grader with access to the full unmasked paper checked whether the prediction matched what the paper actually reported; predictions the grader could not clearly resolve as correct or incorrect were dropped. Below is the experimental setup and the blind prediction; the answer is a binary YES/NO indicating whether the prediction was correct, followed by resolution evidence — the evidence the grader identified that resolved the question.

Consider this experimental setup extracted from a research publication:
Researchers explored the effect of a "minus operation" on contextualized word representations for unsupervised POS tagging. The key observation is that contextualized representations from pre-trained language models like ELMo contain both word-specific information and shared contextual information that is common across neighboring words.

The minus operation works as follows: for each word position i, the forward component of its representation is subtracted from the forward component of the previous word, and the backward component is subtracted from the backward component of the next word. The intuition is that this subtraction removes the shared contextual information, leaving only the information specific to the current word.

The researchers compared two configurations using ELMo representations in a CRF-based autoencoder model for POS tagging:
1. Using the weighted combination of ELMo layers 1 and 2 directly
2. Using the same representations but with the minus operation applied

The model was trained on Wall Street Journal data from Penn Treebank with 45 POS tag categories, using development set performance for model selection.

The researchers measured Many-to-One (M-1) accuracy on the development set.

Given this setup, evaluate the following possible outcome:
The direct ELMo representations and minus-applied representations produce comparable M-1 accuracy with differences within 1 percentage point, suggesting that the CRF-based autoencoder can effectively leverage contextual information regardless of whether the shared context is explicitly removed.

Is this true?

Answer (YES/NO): NO